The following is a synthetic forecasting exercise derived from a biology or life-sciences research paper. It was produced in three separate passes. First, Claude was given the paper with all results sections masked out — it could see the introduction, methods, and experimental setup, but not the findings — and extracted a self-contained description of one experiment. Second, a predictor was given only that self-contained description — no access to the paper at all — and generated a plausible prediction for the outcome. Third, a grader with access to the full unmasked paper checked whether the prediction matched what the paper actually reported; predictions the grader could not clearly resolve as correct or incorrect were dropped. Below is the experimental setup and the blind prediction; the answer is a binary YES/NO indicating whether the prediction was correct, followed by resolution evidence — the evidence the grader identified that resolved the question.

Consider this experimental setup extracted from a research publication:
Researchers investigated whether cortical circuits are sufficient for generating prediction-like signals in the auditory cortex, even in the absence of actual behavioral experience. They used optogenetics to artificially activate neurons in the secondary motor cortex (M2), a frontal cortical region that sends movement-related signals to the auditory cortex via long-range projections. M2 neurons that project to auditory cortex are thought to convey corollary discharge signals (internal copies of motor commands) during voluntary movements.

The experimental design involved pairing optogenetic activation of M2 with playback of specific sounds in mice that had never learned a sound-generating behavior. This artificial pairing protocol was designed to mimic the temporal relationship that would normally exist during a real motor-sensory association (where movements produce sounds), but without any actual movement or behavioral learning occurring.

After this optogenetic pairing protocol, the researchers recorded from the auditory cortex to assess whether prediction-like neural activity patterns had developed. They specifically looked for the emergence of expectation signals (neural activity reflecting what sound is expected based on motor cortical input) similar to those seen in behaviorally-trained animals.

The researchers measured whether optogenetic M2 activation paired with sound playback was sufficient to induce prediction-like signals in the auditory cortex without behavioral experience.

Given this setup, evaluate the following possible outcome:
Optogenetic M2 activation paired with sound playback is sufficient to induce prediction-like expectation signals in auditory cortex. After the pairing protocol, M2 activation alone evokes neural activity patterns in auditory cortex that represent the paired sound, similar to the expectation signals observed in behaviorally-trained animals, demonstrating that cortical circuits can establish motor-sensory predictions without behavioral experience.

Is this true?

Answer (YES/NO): YES